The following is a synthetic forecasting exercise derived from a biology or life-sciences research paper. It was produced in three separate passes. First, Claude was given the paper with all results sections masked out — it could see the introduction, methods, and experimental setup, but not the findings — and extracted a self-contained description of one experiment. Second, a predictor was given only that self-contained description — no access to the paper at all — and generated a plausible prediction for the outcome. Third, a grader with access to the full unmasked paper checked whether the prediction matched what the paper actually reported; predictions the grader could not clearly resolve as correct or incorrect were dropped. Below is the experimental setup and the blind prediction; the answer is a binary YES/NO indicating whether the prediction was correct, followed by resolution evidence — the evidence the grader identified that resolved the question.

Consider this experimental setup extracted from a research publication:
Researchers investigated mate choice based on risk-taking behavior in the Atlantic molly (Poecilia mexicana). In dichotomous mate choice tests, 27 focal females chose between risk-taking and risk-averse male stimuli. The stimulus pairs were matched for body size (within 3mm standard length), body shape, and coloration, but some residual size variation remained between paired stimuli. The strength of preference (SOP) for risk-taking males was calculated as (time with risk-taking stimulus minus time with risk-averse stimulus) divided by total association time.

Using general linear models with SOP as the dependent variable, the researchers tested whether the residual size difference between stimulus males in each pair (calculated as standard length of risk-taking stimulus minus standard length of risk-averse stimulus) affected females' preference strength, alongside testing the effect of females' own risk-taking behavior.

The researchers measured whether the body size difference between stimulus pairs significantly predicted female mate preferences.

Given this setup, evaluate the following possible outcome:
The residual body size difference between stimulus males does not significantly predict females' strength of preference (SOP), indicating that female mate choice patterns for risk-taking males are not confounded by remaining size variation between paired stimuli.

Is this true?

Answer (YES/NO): YES